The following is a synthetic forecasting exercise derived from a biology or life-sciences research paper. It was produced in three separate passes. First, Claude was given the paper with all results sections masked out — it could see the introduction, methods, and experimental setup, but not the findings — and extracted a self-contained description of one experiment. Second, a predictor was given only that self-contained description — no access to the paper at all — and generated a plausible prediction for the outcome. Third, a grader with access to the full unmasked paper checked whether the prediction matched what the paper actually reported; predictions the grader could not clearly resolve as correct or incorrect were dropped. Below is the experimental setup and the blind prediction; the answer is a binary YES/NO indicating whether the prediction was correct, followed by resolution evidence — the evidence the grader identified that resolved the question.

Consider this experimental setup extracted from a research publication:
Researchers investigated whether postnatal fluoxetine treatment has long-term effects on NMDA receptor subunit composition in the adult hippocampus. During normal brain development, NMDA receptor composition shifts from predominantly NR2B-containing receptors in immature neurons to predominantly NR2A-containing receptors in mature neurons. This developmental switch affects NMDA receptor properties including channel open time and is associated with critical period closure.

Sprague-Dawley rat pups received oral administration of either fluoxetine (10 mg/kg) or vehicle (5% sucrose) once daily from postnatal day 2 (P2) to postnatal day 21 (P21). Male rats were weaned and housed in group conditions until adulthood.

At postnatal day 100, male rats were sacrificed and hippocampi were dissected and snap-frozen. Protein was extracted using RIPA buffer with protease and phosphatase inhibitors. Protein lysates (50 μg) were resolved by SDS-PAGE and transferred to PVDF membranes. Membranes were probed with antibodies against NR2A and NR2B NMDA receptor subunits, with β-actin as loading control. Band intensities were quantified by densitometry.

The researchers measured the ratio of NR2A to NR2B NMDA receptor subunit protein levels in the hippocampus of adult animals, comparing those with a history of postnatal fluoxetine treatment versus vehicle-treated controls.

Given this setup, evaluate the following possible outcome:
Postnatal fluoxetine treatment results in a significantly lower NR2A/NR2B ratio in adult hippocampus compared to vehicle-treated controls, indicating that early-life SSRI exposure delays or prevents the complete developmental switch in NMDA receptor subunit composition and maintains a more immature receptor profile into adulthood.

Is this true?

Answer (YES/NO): NO